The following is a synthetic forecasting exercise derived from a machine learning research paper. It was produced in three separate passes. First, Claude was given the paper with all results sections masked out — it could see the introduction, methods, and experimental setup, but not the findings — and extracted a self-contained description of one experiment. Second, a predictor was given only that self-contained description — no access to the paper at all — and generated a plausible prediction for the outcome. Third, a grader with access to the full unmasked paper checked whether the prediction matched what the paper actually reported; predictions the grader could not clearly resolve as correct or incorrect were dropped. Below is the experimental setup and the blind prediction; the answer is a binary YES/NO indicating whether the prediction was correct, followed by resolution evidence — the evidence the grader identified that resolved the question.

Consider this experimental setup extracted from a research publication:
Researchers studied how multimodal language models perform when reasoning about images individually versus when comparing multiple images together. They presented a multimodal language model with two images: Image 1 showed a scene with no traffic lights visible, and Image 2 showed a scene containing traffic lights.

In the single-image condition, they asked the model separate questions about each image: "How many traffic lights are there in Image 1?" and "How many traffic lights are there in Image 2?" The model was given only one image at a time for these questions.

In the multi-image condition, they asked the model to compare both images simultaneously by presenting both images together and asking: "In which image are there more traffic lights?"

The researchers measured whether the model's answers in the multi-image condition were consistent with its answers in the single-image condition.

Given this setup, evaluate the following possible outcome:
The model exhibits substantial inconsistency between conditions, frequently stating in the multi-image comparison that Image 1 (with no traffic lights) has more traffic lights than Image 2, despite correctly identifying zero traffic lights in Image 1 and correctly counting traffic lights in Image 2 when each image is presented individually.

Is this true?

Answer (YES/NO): NO